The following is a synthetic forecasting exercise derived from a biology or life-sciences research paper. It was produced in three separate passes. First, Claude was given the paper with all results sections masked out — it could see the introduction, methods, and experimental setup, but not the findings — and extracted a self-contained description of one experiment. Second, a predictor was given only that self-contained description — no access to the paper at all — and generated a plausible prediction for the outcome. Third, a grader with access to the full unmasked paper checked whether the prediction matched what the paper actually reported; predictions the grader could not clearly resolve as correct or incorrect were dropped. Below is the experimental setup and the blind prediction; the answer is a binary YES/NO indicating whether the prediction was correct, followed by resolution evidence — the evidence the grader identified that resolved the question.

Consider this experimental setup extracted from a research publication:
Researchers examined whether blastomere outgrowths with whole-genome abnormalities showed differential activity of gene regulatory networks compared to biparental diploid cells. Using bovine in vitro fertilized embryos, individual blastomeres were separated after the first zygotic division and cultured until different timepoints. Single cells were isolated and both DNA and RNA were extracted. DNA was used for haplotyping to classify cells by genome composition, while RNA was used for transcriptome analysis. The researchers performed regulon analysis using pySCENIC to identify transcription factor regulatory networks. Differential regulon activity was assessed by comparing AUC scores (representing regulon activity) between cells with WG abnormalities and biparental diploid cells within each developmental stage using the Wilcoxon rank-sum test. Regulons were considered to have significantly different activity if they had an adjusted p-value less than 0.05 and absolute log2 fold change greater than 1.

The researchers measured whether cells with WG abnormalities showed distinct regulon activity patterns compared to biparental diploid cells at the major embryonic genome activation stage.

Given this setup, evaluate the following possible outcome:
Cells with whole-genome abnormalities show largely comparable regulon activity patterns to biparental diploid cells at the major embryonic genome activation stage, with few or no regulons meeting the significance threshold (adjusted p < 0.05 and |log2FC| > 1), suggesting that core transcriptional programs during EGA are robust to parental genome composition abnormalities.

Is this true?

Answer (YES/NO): NO